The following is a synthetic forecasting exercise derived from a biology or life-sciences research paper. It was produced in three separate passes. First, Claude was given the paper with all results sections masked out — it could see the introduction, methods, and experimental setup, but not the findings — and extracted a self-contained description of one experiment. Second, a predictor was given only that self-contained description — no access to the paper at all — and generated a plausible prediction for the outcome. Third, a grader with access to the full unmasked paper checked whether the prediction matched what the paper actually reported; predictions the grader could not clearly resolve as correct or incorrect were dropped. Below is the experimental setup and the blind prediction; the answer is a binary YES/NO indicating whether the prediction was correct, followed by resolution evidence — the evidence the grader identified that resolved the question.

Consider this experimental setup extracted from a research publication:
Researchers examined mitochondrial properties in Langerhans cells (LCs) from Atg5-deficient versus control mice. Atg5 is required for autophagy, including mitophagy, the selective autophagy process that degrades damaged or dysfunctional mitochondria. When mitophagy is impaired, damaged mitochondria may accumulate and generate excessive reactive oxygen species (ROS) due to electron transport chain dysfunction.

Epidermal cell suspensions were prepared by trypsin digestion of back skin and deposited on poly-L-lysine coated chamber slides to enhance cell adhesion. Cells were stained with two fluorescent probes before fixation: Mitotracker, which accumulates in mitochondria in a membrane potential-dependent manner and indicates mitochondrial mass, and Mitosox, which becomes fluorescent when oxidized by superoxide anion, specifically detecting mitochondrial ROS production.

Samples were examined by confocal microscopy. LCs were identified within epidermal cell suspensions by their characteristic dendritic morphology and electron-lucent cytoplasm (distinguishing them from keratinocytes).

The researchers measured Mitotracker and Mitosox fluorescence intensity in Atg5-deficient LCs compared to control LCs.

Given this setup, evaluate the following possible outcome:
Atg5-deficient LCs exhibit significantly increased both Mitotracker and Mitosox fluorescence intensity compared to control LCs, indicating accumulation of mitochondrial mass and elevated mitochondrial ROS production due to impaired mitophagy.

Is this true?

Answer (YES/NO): NO